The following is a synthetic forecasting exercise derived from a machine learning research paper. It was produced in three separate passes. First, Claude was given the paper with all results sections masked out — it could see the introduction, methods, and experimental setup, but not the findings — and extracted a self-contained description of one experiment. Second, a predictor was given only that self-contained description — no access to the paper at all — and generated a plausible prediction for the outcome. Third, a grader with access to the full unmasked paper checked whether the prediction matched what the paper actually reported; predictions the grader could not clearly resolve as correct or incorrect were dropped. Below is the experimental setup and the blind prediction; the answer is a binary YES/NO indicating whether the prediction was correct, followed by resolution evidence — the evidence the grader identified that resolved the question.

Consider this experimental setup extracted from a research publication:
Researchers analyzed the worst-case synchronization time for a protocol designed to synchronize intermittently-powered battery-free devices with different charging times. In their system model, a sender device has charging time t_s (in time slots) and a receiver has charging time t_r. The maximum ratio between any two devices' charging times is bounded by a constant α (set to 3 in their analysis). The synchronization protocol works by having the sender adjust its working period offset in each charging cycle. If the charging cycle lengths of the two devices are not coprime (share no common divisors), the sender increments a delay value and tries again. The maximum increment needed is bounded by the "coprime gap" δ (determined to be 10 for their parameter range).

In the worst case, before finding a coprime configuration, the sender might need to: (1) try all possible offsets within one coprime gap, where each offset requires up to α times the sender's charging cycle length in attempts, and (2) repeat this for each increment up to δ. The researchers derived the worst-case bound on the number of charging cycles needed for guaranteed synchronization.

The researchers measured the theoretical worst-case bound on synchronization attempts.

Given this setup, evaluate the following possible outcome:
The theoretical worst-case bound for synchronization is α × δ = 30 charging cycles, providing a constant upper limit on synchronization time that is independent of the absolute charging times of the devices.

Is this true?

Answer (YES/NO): NO